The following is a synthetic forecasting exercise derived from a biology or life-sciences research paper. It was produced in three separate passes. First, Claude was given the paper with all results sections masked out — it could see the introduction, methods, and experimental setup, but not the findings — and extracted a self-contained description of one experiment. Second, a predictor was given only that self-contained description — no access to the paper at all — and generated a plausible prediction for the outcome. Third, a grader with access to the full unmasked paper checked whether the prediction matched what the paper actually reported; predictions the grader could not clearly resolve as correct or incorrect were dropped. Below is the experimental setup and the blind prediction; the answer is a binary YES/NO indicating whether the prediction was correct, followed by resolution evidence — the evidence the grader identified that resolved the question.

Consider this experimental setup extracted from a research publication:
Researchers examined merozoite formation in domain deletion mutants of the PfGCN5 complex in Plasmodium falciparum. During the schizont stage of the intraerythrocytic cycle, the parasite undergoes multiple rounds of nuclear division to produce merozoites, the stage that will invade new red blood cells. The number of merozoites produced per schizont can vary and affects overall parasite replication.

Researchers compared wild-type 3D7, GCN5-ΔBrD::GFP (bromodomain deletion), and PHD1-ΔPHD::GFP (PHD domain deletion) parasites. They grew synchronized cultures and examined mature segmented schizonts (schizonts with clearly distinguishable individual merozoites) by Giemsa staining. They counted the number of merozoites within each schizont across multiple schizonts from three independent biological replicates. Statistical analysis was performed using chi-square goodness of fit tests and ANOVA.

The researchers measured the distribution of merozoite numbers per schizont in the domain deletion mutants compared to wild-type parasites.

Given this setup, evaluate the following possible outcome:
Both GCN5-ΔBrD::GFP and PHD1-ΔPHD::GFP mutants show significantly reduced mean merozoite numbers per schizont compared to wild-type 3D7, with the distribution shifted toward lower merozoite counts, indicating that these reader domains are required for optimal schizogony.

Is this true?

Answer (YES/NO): NO